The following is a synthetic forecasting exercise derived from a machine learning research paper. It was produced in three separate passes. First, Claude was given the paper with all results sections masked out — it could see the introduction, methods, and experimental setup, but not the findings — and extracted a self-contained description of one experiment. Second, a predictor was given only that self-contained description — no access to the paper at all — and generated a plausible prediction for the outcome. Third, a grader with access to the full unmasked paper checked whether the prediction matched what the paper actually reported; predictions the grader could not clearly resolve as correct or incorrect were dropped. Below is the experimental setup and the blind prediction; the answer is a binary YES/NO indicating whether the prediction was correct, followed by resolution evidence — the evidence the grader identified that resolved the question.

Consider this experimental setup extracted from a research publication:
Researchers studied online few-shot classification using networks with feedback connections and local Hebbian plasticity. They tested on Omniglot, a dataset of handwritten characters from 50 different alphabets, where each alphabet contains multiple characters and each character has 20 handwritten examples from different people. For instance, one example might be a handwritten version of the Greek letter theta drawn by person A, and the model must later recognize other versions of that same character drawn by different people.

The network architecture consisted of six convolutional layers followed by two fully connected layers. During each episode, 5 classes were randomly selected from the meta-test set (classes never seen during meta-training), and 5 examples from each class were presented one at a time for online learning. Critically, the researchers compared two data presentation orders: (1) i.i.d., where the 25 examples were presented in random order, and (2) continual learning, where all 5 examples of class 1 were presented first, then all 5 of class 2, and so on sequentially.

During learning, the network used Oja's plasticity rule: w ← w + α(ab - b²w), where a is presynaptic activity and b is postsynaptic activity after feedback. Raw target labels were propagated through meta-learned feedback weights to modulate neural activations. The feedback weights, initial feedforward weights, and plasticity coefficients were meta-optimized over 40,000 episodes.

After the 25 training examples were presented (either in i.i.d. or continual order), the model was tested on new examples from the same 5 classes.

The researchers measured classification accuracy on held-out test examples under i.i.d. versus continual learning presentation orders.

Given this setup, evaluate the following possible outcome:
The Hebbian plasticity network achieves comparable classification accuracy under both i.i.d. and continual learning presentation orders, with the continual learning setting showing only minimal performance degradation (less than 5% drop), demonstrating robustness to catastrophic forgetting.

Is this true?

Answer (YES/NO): NO